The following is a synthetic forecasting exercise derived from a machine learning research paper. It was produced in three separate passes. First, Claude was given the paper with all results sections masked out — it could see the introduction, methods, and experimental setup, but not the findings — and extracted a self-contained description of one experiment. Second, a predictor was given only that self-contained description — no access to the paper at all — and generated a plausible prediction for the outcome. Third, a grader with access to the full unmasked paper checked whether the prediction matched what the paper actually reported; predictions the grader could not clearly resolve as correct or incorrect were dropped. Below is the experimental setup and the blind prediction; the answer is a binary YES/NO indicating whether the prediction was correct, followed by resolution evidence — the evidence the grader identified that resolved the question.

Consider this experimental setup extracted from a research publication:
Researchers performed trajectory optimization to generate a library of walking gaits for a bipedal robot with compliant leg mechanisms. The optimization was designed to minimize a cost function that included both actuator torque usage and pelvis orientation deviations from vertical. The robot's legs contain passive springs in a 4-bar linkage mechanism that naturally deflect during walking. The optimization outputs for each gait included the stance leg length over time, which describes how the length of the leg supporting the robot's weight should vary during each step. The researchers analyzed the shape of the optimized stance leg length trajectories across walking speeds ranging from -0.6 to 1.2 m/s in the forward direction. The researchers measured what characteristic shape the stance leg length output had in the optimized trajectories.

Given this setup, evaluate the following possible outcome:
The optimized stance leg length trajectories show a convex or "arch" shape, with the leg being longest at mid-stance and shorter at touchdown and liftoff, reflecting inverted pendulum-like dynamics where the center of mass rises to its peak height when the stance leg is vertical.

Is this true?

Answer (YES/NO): NO